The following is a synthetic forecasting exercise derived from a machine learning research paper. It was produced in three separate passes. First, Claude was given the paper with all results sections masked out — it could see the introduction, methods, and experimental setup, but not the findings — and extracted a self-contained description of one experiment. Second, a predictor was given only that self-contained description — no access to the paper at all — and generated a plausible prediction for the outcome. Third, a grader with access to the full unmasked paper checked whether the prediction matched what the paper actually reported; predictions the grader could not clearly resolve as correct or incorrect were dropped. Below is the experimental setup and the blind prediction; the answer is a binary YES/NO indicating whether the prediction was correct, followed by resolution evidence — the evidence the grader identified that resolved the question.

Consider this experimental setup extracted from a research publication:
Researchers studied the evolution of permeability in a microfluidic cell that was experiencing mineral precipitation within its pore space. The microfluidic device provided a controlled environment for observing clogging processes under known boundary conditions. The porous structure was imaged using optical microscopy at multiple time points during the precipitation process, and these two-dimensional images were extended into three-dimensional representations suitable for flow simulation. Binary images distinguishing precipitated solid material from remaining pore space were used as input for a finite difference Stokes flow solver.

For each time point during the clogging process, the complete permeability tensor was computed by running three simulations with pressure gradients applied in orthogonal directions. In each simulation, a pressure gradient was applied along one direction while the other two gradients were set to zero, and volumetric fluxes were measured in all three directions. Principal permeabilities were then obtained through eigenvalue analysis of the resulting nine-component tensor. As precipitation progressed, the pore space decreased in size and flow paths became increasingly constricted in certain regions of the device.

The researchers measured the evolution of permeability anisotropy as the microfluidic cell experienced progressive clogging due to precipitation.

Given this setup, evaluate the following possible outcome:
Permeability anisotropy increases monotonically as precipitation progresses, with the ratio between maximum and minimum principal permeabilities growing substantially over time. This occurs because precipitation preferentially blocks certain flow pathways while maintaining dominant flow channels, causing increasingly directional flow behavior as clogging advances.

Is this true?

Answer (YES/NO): YES